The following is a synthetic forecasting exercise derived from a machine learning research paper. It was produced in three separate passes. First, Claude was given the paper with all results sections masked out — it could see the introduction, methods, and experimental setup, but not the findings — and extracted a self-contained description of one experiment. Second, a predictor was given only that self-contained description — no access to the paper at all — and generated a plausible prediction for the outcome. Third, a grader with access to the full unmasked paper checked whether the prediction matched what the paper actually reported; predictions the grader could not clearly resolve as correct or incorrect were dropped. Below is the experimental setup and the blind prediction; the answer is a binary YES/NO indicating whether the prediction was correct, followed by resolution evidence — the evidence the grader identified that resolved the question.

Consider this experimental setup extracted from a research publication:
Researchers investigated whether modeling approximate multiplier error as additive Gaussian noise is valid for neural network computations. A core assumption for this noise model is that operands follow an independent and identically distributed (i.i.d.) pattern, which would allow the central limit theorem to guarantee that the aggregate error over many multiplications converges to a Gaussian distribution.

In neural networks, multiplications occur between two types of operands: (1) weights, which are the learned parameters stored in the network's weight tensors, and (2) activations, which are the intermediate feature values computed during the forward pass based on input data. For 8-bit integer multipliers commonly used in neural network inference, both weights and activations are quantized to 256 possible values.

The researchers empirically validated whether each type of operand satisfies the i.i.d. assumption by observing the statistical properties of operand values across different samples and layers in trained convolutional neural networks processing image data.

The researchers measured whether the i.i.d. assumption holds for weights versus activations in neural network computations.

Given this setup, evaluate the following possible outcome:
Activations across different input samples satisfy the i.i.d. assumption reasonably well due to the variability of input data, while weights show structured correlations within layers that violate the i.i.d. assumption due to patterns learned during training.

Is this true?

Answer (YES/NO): NO